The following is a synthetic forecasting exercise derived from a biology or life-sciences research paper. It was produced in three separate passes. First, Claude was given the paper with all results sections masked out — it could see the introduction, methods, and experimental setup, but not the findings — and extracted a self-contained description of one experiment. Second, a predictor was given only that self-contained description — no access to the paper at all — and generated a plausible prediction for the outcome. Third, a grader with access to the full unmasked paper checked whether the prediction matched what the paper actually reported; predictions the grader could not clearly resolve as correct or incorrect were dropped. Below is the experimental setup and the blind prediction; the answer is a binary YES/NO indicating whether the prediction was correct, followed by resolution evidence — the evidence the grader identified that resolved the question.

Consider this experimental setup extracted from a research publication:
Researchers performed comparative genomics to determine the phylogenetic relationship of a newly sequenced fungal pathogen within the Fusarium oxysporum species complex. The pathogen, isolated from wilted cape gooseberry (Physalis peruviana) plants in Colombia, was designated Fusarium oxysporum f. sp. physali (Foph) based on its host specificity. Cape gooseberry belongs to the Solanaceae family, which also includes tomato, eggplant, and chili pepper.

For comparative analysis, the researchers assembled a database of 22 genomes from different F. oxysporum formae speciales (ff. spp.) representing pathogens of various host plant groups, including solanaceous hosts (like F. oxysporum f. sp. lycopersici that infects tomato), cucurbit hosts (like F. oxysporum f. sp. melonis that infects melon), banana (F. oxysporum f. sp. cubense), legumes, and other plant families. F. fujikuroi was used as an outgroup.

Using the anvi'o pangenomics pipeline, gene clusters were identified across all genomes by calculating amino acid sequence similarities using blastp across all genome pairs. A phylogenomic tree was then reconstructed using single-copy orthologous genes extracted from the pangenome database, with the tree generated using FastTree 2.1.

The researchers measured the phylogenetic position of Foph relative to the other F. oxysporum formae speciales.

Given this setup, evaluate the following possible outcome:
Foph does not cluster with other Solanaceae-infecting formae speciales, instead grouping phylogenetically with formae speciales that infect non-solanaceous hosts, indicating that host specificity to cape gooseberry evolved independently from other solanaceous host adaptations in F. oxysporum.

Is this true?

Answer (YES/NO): NO